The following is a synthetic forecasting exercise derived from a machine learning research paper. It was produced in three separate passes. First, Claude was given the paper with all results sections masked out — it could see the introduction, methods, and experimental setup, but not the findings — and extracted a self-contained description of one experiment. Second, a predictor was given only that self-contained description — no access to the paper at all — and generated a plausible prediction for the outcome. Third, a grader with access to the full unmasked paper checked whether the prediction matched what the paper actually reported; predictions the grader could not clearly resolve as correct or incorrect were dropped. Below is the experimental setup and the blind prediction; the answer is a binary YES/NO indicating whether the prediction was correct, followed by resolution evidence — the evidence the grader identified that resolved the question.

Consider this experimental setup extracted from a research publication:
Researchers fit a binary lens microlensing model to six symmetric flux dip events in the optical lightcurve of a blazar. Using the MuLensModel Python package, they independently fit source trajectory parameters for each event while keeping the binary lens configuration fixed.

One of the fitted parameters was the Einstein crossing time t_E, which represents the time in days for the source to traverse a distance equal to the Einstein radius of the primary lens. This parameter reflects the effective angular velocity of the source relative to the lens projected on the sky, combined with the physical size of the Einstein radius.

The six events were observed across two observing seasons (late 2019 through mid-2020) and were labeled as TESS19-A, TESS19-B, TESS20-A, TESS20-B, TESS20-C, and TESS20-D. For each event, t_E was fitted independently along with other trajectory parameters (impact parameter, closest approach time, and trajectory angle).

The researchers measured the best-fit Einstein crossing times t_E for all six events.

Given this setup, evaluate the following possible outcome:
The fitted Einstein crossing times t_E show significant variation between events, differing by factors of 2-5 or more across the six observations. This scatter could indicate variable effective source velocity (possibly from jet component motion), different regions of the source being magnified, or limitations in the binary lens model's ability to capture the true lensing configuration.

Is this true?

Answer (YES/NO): NO